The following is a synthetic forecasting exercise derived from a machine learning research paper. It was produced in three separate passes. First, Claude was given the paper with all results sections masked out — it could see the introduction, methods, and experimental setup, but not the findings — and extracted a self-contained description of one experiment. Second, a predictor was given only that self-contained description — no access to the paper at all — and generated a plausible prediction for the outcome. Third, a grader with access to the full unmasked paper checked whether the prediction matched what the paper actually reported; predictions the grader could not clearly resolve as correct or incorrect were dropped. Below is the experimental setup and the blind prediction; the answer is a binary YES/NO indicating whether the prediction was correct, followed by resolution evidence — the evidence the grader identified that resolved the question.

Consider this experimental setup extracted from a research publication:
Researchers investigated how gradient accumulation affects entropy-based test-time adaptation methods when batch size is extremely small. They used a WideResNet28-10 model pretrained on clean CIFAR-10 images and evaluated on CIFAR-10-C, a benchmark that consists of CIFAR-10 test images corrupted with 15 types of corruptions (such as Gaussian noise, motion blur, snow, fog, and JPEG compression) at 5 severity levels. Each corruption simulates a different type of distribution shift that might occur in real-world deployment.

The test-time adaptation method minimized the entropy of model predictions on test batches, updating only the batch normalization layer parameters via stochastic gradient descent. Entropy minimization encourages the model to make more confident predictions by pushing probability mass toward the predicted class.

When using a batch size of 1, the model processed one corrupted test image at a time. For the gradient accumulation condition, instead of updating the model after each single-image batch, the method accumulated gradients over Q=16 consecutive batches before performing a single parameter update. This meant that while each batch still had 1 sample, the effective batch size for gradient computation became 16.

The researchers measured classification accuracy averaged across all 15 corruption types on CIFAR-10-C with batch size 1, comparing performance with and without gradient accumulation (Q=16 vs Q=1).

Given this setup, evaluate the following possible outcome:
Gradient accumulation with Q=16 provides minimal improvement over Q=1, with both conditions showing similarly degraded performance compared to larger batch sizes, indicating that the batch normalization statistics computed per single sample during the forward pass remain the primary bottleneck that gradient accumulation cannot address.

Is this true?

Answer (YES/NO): NO